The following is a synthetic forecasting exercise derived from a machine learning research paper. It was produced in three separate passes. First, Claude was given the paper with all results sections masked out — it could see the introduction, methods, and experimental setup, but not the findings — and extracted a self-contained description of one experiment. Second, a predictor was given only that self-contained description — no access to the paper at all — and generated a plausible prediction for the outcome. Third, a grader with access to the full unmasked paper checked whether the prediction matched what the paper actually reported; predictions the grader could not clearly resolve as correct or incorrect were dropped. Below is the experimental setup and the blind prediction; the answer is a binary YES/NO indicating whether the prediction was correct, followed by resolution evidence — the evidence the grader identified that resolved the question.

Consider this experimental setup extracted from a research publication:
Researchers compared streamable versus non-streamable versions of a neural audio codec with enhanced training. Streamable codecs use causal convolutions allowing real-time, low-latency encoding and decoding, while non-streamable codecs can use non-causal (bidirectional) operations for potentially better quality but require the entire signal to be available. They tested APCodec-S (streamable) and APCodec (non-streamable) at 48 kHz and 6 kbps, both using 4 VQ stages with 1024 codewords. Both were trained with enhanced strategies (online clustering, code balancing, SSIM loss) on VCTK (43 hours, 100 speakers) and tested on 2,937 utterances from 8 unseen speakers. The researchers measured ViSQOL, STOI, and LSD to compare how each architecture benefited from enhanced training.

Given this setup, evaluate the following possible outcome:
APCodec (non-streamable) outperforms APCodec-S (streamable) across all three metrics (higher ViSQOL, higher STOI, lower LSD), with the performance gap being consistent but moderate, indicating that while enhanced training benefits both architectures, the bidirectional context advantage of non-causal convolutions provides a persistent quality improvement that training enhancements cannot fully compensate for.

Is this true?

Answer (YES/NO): YES